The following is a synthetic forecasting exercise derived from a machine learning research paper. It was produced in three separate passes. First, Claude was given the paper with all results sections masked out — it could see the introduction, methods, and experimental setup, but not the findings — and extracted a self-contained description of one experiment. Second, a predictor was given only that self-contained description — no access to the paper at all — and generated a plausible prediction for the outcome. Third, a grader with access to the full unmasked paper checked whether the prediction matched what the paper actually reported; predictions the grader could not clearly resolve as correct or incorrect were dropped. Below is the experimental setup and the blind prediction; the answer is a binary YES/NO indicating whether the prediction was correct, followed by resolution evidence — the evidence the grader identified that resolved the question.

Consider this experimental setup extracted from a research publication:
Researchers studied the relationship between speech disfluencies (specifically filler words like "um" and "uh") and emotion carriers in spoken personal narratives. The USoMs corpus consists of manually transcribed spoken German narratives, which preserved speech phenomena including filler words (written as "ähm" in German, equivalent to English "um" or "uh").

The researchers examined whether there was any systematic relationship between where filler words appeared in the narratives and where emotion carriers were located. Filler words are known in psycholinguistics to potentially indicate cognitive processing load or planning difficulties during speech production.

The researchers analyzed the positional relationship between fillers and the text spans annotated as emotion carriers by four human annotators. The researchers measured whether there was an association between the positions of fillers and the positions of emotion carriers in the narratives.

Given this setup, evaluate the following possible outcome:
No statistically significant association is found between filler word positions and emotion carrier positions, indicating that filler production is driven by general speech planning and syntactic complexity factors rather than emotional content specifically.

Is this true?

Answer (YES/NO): NO